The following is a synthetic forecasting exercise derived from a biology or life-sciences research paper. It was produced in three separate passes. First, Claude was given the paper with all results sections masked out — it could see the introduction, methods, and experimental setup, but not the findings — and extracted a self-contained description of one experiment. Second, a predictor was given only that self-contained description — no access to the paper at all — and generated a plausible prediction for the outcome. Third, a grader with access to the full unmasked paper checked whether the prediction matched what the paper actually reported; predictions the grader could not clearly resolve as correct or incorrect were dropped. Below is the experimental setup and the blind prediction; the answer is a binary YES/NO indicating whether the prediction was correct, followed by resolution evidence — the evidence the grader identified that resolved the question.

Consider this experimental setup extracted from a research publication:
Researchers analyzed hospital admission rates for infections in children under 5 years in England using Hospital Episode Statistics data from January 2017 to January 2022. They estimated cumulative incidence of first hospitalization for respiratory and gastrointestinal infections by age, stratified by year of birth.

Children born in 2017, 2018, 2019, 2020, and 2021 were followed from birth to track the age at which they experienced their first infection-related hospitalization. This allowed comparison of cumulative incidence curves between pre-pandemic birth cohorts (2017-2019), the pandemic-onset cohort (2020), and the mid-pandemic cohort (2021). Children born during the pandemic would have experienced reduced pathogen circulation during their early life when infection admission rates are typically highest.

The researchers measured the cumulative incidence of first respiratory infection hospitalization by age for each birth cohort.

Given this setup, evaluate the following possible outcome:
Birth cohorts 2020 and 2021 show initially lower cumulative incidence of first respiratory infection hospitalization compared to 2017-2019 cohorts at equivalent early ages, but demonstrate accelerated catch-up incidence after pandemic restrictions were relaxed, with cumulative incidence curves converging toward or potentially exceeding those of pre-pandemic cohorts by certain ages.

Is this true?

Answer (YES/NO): NO